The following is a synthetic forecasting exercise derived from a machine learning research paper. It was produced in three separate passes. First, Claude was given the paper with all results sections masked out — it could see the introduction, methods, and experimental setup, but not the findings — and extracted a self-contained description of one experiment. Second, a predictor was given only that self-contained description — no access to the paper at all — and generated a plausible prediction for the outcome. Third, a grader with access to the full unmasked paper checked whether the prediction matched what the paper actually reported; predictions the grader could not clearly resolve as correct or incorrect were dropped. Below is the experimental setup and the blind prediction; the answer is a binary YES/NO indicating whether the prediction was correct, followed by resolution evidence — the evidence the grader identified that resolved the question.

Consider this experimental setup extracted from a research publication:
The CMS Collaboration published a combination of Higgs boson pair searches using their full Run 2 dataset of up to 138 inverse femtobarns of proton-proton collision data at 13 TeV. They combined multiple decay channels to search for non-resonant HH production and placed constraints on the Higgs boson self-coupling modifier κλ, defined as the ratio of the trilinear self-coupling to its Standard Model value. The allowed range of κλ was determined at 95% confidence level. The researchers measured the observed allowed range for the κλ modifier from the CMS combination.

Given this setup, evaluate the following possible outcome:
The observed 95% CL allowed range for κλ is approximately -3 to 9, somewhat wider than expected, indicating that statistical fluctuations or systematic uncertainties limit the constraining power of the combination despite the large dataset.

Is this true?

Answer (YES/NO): NO